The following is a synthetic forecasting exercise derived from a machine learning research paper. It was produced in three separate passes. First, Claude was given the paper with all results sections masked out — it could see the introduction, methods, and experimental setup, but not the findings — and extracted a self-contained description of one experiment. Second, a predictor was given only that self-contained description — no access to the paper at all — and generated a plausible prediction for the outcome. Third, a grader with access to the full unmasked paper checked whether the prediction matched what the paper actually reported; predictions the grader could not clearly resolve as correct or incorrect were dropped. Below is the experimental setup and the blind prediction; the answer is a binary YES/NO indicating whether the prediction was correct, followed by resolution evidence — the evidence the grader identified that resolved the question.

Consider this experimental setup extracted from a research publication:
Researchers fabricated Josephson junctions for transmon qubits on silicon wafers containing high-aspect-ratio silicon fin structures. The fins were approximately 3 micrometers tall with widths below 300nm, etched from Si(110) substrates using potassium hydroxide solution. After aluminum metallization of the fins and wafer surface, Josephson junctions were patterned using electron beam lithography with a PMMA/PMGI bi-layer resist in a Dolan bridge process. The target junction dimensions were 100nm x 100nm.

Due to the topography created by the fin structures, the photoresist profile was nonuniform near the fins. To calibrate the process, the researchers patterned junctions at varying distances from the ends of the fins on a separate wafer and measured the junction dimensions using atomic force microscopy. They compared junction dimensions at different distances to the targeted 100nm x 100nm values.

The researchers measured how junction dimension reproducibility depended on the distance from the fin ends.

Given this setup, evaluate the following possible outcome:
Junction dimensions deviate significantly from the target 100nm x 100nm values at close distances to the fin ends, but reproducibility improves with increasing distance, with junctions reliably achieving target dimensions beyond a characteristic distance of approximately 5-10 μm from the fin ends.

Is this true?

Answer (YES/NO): NO